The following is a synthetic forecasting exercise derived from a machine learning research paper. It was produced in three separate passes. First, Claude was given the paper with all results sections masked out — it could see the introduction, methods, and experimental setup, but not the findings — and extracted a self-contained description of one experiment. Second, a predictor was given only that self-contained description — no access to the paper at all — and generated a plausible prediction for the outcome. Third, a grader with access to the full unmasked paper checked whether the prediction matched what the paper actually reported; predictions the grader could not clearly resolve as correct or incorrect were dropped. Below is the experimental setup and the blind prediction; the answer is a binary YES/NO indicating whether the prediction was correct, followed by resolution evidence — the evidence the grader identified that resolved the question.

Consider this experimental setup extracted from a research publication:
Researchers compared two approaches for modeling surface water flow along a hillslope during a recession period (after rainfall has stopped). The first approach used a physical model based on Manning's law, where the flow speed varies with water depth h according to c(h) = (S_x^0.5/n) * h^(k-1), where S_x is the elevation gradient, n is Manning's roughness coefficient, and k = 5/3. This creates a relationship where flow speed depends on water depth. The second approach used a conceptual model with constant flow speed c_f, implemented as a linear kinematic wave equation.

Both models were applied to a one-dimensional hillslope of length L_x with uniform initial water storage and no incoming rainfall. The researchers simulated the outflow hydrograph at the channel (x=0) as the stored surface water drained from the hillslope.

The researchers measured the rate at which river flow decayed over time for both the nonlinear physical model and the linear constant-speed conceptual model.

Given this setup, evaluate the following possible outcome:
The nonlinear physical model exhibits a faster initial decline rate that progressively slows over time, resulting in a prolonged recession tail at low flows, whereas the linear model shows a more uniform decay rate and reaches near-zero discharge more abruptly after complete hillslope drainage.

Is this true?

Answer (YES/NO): YES